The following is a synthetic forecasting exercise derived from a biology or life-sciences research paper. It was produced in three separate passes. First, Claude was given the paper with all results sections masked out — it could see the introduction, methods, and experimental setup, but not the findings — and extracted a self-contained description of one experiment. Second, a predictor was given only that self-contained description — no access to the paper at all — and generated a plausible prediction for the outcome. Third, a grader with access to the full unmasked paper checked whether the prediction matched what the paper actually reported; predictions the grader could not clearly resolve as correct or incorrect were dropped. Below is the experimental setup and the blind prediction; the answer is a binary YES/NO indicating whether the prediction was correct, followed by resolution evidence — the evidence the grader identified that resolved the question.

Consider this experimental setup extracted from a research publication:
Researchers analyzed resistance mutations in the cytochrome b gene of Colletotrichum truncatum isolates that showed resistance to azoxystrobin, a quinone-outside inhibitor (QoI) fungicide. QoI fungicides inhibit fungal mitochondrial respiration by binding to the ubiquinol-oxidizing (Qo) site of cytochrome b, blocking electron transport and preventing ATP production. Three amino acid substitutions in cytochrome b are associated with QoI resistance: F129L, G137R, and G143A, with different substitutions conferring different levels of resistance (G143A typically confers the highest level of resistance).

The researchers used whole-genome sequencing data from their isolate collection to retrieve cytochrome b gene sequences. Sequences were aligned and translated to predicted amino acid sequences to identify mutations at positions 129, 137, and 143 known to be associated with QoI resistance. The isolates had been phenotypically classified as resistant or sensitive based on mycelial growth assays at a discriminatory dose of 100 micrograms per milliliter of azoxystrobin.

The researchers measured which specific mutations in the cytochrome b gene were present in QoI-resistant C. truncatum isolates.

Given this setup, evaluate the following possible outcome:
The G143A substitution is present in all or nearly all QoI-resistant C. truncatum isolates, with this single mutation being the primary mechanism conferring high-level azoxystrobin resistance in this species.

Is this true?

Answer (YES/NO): YES